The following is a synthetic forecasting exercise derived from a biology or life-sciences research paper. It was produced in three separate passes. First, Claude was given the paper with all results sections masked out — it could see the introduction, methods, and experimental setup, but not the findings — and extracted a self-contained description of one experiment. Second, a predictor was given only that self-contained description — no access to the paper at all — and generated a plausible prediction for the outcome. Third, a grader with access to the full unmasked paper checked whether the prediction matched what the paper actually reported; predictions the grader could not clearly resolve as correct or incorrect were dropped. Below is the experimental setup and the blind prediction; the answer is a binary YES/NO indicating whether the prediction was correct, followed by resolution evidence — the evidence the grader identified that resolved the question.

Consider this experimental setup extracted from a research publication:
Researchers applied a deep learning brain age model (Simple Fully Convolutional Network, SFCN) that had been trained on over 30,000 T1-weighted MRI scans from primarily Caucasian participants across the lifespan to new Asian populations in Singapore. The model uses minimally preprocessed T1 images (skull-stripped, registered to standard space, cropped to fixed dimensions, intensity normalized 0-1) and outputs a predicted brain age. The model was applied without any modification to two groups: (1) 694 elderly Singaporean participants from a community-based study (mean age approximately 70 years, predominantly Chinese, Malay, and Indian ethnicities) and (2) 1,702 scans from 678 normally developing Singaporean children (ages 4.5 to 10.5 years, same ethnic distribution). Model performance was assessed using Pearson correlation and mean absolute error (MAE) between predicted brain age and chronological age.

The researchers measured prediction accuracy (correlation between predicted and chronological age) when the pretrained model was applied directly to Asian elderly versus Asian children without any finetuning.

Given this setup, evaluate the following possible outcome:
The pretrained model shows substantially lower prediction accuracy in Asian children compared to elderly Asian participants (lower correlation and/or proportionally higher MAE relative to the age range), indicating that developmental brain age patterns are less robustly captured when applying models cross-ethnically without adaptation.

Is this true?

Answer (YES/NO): YES